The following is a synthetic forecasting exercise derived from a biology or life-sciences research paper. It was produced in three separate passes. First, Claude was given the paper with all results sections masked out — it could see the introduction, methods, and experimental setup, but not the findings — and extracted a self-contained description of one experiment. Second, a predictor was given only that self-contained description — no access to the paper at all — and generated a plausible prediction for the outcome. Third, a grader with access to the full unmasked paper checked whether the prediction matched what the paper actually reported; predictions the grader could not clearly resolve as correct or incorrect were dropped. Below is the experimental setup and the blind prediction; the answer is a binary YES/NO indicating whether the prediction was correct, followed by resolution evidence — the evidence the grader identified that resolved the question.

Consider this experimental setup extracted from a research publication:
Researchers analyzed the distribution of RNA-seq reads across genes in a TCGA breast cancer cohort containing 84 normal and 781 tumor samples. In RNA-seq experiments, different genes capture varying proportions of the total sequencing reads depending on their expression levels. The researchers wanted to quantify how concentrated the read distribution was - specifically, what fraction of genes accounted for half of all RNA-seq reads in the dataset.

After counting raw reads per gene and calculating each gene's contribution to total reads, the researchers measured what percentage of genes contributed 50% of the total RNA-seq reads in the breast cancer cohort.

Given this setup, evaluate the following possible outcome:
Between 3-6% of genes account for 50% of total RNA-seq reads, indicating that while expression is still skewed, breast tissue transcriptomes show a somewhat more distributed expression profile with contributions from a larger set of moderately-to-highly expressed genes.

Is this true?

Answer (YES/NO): NO